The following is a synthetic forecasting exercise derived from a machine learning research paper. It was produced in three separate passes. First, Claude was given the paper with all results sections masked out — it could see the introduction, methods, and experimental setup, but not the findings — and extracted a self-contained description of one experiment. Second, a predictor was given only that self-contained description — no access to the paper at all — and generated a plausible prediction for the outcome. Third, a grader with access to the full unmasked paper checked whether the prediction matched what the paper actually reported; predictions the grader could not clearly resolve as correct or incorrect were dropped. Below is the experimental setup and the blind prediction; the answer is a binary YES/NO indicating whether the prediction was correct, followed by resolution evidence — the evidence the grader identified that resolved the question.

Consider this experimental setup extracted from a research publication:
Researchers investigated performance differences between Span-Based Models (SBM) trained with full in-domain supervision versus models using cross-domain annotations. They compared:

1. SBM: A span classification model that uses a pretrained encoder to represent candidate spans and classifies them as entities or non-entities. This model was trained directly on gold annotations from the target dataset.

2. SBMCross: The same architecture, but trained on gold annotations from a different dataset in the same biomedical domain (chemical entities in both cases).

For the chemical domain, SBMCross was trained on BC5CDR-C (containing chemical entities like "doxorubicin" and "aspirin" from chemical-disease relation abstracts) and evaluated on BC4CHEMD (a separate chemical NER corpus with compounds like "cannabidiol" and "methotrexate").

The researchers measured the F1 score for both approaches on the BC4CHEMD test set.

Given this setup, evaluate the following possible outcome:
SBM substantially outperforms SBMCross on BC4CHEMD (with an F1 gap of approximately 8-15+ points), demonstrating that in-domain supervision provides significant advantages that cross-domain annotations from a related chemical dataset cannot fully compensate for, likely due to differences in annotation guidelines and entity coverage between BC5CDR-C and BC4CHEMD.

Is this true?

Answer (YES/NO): NO